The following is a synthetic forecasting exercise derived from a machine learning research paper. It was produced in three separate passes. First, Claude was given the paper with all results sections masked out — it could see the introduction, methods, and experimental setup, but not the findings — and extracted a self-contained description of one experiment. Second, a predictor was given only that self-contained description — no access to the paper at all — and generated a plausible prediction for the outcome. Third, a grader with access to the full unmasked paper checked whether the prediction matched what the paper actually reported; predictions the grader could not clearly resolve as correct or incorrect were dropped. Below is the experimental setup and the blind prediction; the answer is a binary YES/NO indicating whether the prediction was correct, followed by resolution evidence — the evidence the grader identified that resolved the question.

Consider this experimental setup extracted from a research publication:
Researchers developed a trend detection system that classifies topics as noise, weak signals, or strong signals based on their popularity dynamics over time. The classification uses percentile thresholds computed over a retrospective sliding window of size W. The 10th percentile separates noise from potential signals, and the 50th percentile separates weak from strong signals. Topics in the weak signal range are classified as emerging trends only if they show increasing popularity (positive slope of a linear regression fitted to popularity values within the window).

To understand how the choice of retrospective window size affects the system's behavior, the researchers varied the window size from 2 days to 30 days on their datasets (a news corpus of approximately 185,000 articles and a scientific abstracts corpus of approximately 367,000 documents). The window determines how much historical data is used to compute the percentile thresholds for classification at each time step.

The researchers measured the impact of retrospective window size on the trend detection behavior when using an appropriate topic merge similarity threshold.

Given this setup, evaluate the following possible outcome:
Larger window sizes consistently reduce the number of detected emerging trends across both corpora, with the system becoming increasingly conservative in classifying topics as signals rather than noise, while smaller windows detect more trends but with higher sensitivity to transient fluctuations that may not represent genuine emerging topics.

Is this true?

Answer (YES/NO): NO